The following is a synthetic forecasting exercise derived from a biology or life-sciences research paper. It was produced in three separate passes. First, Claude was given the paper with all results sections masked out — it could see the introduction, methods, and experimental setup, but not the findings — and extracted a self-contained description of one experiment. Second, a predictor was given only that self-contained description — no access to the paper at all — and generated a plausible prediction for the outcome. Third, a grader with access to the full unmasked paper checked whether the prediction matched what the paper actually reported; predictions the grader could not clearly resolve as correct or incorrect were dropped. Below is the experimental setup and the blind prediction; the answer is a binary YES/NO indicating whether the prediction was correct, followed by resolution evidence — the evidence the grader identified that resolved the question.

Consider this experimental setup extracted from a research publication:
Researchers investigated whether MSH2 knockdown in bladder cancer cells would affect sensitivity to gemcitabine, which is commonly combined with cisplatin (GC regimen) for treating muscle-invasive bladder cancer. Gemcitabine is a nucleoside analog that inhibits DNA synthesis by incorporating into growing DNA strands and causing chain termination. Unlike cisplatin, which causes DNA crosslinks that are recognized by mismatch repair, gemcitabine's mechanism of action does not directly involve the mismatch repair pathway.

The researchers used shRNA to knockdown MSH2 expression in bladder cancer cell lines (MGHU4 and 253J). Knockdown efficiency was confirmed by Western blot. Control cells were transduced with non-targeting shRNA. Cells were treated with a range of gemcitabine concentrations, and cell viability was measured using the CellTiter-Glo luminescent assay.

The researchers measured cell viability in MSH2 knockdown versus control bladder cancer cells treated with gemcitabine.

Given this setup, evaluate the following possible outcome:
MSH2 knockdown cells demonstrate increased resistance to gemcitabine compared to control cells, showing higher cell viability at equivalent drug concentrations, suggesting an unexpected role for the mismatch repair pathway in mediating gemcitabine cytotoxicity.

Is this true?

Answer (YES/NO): NO